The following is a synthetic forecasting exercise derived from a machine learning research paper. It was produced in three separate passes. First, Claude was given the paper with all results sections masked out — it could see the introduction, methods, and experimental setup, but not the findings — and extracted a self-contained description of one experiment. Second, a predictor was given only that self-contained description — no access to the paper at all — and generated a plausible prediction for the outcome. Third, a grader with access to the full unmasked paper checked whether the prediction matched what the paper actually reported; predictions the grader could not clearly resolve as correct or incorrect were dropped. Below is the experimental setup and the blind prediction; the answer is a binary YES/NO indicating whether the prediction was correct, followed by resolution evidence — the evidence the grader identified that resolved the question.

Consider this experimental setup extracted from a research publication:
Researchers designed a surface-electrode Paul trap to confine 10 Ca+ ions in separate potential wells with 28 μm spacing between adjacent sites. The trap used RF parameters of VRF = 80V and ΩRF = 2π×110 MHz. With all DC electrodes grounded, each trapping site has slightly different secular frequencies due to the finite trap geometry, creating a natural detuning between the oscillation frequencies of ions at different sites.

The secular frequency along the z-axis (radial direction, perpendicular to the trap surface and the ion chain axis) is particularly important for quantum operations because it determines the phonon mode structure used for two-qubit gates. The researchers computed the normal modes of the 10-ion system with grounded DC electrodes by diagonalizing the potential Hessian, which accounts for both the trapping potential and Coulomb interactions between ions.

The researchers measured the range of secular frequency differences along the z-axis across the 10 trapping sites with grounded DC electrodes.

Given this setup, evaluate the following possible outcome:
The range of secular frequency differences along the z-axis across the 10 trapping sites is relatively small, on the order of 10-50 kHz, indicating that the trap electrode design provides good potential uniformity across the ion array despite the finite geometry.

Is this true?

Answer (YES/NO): NO